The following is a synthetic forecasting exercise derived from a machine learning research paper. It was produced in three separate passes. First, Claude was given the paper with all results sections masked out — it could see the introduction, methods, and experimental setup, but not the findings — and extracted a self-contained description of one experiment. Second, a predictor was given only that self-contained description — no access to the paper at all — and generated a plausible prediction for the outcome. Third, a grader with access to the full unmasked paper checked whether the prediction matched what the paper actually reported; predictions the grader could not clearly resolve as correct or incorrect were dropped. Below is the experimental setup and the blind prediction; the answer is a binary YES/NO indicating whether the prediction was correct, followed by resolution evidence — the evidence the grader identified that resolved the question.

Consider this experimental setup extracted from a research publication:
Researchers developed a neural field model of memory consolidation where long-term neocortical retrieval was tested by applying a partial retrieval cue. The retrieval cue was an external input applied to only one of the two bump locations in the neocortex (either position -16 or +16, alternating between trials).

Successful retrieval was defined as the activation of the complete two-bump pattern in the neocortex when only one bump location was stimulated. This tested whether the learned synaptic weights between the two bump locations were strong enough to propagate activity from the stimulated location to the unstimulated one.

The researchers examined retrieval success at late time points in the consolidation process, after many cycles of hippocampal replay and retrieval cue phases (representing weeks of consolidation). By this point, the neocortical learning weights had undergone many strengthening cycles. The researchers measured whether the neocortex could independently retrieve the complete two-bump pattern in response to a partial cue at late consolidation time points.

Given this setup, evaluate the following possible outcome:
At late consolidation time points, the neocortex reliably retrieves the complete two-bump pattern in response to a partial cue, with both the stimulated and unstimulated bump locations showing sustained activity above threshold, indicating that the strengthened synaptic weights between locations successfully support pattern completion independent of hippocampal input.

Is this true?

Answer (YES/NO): YES